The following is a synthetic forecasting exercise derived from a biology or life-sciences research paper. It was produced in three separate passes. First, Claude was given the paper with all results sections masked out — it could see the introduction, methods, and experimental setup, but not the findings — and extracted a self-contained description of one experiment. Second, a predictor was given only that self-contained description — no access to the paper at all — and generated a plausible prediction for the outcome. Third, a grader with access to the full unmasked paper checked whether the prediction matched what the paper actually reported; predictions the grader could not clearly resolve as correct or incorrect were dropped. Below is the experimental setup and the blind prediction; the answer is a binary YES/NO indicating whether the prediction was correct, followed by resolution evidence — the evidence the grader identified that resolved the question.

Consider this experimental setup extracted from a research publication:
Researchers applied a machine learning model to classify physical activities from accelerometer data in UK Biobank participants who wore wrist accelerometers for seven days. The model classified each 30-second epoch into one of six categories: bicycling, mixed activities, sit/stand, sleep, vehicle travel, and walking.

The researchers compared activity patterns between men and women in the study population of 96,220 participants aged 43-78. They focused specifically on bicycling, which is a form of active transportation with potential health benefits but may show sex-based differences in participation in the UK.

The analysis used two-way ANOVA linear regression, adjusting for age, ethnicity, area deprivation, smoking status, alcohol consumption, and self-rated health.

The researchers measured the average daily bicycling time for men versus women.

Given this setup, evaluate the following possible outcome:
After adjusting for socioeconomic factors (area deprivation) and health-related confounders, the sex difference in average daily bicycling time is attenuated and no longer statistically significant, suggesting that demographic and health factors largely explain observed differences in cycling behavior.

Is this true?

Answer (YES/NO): NO